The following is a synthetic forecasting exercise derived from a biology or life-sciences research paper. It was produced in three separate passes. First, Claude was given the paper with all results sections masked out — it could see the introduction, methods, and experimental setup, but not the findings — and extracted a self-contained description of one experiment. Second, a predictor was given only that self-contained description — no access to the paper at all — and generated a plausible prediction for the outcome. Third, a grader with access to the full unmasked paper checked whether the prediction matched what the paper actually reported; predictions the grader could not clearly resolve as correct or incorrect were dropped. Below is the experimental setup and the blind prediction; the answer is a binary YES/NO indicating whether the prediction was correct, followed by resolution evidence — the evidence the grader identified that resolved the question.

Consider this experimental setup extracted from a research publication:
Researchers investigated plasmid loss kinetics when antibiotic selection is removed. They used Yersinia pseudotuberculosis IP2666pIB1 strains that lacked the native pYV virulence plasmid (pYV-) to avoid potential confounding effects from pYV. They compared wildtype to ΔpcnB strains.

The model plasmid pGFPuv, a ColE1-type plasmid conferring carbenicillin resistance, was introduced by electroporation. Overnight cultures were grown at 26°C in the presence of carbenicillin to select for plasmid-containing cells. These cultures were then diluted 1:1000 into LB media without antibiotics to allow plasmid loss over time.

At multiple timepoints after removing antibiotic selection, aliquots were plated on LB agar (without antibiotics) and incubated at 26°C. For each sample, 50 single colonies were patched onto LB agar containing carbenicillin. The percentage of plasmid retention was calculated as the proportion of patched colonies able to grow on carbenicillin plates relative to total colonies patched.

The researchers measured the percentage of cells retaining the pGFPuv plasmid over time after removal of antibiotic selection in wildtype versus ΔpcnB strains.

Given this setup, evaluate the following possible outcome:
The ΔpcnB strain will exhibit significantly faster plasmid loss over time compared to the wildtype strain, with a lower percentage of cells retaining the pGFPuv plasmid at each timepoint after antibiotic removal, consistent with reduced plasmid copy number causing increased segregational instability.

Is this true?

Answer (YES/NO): YES